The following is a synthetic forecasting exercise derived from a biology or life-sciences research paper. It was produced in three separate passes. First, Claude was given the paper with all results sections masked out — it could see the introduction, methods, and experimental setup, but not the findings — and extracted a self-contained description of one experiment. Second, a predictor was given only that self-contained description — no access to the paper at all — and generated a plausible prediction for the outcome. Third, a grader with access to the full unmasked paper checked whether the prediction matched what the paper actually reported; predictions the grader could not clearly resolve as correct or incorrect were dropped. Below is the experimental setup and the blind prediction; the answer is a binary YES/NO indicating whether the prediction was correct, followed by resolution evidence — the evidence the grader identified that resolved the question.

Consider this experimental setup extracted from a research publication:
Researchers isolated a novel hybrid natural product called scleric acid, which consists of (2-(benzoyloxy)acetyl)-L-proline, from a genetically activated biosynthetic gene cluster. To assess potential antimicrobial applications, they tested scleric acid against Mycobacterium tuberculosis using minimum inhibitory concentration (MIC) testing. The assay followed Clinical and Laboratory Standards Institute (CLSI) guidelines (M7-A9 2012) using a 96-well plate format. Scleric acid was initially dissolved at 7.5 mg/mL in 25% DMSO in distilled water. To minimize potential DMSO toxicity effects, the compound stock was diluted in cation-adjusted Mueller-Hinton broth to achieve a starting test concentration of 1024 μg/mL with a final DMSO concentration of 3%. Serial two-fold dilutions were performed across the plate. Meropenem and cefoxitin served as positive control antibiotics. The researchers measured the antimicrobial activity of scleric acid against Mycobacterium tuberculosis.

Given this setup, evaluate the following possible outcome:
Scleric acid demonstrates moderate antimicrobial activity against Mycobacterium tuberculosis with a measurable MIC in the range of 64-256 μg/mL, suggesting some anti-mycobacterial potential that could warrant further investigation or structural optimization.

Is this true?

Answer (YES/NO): NO